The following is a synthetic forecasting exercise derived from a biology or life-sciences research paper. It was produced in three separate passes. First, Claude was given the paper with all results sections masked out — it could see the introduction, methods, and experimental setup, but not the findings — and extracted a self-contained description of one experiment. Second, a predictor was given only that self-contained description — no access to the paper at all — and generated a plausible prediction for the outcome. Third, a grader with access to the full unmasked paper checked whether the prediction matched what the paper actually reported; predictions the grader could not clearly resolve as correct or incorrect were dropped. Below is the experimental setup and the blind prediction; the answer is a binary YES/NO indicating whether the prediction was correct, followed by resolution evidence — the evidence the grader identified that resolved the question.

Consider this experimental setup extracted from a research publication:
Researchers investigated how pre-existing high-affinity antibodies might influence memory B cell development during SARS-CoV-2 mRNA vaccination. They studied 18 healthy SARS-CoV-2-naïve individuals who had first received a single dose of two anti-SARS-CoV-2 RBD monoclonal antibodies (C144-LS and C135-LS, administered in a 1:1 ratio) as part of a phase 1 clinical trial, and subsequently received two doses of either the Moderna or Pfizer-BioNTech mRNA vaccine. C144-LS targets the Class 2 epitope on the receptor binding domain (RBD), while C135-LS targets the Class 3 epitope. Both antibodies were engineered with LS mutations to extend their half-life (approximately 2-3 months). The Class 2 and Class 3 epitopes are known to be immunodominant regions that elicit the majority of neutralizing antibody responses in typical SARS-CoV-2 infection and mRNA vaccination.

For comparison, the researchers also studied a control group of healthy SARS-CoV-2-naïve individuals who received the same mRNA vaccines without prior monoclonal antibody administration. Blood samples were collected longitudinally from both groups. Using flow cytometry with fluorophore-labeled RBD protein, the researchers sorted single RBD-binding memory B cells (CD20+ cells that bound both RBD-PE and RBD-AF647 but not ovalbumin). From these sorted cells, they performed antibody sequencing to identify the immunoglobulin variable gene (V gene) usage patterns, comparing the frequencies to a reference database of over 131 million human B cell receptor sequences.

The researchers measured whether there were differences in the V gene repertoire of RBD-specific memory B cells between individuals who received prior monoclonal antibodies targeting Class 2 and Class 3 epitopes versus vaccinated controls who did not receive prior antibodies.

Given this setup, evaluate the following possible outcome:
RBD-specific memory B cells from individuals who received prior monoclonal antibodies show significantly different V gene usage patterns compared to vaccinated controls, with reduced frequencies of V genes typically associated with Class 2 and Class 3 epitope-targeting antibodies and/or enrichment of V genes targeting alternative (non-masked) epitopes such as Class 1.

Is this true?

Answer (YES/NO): NO